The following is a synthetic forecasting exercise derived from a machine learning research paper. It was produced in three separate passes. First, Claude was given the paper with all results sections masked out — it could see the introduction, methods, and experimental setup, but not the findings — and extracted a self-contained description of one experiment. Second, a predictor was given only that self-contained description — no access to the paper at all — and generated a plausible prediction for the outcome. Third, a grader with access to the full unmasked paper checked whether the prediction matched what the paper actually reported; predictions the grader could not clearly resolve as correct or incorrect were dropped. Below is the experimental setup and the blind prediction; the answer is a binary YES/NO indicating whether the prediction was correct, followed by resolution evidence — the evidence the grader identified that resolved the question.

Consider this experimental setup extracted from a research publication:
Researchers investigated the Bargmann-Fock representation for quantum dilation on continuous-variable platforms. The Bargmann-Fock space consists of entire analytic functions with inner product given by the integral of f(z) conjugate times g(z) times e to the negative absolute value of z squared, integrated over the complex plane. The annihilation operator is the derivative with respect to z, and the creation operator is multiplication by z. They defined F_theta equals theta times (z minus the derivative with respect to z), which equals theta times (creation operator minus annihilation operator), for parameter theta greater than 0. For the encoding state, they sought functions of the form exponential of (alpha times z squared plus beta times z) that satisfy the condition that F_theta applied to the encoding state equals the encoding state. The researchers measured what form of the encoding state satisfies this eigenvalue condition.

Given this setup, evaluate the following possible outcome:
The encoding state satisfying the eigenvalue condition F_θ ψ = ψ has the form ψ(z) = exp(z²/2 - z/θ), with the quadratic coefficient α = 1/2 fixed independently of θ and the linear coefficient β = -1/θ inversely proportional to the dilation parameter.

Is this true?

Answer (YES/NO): YES